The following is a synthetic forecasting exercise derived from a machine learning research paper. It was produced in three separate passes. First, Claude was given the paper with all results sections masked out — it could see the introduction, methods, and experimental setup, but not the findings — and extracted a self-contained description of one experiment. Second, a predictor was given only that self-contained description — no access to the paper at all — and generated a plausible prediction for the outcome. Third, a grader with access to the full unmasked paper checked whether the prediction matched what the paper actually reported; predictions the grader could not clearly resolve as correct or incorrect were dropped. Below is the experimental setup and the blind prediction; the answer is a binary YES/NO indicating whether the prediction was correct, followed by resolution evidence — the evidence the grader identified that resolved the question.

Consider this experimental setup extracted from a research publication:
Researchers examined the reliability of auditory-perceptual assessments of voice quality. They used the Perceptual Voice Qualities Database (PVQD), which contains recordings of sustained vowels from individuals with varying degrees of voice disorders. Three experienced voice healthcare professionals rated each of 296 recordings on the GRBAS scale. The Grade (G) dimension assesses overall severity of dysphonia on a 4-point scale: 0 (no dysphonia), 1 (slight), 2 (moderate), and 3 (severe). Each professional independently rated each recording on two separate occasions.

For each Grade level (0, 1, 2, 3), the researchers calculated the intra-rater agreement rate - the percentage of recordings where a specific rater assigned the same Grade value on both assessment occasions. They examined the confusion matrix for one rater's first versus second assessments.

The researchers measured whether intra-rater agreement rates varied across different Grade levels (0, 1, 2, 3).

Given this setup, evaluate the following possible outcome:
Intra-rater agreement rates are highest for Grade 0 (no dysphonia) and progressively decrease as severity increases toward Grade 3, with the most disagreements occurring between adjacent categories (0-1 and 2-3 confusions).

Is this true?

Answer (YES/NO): NO